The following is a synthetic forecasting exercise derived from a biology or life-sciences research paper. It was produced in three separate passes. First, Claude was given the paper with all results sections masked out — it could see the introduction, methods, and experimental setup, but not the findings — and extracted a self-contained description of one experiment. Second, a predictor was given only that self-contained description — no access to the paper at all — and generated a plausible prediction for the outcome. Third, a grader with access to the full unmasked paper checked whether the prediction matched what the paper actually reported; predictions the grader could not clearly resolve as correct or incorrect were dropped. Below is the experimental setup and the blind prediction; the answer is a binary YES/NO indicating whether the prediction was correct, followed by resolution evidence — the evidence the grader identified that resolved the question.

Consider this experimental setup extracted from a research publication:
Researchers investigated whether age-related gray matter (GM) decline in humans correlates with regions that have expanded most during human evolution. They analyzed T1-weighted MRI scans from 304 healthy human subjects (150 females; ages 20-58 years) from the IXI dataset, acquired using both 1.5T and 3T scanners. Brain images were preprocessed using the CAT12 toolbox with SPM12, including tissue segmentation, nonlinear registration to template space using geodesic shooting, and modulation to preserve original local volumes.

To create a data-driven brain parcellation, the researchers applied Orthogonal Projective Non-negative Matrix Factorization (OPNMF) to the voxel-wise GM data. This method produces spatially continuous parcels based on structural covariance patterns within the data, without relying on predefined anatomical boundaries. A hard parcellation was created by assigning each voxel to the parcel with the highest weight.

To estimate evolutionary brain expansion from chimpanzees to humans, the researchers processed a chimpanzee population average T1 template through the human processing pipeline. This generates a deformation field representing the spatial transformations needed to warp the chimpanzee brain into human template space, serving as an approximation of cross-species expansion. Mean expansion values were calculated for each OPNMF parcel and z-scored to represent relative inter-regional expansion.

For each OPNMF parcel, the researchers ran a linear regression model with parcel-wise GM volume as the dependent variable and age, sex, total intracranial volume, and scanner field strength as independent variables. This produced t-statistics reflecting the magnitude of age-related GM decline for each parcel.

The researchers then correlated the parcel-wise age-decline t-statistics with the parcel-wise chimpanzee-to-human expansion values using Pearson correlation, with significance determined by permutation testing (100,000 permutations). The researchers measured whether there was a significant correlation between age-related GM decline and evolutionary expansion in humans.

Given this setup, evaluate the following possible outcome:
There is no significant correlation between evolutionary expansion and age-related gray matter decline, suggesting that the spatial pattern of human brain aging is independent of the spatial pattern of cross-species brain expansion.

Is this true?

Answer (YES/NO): NO